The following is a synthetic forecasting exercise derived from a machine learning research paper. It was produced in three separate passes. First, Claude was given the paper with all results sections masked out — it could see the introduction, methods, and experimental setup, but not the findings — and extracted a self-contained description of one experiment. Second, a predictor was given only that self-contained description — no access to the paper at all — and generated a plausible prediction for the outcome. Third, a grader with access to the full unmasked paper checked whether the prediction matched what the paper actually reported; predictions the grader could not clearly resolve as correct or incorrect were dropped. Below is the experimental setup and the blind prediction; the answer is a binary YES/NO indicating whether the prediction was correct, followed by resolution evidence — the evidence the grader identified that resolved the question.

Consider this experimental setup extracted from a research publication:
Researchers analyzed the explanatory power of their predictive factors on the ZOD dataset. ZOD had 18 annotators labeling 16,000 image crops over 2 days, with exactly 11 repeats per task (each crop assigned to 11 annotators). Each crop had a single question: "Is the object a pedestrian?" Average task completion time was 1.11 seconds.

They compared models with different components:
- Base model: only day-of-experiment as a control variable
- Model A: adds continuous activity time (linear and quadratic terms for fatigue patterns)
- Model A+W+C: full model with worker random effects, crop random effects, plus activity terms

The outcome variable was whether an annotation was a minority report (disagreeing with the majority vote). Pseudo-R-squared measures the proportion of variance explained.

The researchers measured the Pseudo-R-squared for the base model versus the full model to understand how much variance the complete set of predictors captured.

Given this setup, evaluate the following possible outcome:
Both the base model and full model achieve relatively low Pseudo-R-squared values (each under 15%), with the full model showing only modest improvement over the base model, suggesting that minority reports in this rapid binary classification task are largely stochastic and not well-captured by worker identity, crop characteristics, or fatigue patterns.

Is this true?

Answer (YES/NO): NO